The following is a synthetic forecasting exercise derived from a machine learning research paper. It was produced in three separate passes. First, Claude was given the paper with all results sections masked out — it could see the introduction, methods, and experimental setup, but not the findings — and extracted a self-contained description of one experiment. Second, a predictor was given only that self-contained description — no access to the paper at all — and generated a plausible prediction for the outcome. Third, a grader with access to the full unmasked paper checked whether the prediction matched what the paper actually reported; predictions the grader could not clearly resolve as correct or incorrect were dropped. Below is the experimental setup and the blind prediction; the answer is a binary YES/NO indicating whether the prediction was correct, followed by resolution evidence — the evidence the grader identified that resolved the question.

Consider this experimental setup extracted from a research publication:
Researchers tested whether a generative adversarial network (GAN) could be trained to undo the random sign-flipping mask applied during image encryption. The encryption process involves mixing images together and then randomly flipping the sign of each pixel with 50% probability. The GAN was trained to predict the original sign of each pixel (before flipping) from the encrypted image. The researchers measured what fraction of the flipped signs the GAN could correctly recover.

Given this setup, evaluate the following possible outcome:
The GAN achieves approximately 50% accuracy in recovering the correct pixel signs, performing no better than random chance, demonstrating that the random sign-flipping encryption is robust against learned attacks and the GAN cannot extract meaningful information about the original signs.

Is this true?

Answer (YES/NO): NO